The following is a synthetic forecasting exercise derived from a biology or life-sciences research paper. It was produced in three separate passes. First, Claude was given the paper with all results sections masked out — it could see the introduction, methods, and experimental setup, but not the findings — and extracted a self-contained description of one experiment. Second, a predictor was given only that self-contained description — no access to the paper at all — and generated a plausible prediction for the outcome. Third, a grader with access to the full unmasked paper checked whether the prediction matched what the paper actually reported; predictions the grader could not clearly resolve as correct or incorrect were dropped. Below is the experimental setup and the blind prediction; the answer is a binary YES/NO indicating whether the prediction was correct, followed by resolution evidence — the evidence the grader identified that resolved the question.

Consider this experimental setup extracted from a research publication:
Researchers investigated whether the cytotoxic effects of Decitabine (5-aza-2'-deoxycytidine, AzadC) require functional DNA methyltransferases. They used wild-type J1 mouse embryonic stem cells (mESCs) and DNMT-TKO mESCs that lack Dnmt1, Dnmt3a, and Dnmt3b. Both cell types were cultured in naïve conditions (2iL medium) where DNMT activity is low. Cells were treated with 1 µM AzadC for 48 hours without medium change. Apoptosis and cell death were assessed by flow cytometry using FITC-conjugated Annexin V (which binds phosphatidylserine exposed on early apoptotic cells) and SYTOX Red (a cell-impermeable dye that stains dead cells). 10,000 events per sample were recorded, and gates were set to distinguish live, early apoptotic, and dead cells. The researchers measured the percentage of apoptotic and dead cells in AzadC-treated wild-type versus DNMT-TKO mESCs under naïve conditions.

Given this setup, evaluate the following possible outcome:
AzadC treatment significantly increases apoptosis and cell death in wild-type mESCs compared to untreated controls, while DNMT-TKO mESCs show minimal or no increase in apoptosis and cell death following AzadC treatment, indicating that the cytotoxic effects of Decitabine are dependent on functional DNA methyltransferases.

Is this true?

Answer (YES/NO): NO